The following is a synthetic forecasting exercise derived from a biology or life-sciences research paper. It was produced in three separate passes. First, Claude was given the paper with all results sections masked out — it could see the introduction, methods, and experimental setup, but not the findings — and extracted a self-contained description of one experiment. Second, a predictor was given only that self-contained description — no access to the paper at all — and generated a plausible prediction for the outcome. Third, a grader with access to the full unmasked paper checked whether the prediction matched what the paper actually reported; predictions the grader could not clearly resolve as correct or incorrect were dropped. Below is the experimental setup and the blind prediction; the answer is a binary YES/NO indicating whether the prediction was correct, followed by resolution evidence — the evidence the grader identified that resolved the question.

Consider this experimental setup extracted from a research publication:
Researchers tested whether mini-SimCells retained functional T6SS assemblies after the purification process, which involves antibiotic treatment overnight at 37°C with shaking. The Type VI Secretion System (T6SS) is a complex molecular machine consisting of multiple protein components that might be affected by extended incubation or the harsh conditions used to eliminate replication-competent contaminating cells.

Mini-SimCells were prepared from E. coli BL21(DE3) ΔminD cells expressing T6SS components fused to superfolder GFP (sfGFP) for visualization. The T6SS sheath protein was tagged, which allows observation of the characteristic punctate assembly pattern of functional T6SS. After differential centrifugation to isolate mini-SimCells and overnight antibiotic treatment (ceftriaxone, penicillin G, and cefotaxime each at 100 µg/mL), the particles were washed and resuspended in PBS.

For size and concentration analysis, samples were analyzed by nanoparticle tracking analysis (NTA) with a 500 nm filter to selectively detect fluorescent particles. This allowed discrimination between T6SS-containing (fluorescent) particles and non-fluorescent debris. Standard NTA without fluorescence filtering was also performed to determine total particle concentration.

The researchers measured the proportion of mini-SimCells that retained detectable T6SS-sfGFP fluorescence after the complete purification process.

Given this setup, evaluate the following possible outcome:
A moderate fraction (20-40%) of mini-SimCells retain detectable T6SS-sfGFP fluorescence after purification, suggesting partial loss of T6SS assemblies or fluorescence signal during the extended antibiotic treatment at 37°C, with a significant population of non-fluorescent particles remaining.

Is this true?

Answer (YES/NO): NO